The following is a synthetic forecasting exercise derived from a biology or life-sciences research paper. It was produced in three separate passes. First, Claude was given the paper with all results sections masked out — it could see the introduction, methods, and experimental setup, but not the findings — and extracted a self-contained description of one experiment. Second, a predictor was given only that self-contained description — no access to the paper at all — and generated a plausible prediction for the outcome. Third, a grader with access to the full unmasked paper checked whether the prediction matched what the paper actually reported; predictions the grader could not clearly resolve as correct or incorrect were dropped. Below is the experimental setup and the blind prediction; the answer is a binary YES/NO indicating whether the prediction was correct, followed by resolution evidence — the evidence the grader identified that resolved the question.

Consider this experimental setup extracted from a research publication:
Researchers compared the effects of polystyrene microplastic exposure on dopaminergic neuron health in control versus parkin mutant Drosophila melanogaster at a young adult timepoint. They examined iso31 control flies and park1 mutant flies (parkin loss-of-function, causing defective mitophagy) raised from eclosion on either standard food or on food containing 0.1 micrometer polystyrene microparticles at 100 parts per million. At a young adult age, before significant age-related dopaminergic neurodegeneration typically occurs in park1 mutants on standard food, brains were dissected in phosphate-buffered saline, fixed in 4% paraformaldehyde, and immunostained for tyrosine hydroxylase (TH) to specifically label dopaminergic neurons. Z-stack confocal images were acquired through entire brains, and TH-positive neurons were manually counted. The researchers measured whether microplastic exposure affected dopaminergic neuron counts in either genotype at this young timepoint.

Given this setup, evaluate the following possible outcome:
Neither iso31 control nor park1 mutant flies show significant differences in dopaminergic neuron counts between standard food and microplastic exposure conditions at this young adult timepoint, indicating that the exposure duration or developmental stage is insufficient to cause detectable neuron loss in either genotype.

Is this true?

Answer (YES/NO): YES